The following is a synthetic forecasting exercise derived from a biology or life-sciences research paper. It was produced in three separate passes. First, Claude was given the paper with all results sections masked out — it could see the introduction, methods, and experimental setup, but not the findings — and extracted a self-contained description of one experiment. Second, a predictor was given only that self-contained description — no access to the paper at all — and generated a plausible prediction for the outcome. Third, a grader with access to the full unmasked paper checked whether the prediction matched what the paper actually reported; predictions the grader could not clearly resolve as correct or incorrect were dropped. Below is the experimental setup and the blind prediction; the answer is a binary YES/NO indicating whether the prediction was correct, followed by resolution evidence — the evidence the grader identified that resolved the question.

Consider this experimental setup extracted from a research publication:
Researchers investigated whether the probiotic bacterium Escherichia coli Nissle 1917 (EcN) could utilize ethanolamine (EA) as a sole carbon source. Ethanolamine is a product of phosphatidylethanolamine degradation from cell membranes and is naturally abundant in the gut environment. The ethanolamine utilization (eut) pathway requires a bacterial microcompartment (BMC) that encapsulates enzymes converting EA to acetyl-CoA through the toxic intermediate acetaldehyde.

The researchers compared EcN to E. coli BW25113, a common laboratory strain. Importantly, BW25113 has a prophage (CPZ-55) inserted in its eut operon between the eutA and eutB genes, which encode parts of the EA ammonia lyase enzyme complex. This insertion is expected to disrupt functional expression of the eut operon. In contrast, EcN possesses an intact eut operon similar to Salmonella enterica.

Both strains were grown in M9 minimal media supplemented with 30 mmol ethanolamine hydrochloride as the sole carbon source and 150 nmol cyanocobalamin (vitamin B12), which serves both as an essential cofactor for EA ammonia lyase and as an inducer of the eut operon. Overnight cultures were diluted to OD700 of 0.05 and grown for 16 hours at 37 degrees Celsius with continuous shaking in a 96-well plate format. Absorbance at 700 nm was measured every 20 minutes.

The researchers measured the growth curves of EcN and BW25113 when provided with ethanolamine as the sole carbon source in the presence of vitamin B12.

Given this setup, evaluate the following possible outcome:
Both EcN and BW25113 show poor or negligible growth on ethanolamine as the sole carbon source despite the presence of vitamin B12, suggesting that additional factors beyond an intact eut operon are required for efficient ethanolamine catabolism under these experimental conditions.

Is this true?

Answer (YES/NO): NO